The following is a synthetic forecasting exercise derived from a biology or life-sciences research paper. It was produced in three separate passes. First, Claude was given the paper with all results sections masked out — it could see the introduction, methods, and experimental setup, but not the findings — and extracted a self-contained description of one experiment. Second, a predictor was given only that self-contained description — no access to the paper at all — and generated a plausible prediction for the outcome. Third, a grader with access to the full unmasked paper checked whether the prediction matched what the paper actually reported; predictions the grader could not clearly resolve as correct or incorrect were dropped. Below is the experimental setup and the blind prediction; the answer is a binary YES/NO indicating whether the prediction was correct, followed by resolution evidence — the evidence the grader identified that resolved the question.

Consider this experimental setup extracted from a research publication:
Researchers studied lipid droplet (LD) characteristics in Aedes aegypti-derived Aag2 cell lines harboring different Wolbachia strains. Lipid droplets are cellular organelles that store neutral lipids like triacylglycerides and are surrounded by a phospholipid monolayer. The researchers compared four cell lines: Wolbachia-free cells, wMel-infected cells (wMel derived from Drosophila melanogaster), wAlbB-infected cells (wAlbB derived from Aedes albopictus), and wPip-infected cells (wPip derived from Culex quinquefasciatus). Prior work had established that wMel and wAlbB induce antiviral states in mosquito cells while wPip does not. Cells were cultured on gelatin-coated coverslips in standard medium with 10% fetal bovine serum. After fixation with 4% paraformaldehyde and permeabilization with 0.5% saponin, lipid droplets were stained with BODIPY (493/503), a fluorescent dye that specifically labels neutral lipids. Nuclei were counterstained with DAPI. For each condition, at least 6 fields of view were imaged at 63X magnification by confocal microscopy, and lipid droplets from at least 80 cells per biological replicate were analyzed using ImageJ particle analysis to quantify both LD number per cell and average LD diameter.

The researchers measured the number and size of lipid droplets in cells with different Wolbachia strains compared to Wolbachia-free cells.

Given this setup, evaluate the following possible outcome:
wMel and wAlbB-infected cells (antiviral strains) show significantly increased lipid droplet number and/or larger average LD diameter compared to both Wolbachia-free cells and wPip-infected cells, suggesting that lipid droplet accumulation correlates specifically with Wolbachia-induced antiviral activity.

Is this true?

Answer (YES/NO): YES